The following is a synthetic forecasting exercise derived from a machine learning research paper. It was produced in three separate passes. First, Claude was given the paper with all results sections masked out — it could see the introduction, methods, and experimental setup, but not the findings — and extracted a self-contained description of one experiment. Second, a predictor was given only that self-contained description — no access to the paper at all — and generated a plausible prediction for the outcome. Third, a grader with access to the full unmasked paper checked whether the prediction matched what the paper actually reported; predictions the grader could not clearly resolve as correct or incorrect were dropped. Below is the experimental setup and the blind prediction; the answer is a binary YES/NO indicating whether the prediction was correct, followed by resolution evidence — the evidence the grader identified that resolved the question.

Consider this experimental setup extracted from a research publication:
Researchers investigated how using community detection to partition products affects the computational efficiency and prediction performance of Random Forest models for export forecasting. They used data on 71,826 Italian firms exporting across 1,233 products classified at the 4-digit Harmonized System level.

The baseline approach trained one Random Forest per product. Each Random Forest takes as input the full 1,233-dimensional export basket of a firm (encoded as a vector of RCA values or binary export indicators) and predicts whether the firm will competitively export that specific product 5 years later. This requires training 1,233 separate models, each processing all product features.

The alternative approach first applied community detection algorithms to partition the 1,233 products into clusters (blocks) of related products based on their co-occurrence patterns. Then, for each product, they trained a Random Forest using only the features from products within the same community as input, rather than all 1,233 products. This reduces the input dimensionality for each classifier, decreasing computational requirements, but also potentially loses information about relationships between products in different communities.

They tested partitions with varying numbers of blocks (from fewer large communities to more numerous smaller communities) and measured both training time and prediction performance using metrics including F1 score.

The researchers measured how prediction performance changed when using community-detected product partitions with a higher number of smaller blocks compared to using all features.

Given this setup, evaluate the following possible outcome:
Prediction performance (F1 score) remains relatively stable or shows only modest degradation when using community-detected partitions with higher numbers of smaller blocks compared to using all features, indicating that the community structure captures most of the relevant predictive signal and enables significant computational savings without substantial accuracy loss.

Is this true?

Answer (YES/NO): NO